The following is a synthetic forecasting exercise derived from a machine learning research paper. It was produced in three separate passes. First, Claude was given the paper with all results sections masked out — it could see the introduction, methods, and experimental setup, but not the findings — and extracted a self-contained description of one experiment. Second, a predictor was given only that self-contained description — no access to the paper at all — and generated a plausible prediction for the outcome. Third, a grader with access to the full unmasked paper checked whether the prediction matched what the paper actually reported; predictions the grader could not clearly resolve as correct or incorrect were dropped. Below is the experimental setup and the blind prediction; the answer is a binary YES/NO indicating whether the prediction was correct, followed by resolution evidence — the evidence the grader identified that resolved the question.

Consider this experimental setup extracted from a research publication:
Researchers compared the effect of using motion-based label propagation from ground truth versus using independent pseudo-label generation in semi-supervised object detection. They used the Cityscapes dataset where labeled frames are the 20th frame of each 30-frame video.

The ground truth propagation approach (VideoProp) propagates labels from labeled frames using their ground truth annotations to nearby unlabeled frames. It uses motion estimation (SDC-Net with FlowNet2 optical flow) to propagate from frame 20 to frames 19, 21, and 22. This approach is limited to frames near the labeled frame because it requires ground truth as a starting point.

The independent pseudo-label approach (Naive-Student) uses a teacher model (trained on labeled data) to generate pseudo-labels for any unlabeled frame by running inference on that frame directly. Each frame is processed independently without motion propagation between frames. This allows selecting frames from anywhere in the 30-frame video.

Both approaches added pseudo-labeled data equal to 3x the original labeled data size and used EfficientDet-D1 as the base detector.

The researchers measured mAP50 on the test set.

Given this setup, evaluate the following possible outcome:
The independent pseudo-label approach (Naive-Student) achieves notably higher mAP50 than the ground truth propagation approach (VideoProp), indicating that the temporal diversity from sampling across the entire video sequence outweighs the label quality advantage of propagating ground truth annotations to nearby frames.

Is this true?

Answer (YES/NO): NO